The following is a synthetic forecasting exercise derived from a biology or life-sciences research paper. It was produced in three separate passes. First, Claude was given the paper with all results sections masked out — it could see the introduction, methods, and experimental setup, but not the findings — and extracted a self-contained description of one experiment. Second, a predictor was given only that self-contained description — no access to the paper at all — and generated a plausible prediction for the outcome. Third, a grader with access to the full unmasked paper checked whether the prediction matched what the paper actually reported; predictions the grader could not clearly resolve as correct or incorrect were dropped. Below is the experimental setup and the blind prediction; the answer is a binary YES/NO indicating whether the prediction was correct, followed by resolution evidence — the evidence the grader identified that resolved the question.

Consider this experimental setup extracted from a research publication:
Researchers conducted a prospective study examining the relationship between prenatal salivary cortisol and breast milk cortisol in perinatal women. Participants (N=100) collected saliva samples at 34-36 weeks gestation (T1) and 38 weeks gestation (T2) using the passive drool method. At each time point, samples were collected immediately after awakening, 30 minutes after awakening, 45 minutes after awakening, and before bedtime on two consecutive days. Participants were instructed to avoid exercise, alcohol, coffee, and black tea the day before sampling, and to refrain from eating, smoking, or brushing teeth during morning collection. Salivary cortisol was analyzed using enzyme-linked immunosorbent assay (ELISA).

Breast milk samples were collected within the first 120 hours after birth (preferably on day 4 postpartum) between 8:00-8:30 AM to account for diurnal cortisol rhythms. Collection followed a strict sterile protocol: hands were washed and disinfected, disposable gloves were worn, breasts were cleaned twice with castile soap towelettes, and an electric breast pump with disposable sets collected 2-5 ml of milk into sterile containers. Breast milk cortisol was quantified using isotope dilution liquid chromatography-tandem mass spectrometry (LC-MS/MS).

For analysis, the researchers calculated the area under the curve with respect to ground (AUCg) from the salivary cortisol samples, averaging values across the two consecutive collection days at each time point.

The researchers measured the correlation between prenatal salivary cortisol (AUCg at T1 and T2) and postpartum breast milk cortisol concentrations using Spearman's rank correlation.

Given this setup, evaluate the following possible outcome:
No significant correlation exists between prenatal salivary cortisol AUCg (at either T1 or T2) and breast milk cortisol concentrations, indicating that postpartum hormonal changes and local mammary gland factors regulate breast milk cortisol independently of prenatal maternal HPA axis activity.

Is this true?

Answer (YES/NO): YES